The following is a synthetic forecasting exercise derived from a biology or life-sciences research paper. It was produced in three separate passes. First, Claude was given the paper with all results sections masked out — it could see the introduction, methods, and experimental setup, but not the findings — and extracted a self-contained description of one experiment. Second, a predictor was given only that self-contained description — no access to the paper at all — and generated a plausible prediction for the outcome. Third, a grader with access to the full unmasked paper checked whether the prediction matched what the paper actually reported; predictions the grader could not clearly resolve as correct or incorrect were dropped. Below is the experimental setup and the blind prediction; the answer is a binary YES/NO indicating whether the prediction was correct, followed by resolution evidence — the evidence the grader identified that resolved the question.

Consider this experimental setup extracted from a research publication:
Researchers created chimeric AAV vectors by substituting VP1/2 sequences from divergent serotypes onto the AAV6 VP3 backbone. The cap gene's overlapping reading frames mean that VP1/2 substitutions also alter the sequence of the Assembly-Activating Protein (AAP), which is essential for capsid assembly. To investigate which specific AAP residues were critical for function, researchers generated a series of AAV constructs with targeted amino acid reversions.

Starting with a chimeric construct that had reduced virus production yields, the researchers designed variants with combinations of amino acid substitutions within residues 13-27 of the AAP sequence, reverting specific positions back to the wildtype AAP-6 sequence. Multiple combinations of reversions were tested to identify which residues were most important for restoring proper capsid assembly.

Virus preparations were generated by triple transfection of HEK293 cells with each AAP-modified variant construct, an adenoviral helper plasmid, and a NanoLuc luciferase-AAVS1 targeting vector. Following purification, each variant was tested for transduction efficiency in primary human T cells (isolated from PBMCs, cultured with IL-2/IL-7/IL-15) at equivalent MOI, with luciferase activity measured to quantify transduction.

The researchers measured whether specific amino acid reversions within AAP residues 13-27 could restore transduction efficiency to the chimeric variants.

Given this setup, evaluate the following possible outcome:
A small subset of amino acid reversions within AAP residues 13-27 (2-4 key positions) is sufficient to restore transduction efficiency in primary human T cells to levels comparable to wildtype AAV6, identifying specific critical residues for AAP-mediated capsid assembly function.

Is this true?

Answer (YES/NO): NO